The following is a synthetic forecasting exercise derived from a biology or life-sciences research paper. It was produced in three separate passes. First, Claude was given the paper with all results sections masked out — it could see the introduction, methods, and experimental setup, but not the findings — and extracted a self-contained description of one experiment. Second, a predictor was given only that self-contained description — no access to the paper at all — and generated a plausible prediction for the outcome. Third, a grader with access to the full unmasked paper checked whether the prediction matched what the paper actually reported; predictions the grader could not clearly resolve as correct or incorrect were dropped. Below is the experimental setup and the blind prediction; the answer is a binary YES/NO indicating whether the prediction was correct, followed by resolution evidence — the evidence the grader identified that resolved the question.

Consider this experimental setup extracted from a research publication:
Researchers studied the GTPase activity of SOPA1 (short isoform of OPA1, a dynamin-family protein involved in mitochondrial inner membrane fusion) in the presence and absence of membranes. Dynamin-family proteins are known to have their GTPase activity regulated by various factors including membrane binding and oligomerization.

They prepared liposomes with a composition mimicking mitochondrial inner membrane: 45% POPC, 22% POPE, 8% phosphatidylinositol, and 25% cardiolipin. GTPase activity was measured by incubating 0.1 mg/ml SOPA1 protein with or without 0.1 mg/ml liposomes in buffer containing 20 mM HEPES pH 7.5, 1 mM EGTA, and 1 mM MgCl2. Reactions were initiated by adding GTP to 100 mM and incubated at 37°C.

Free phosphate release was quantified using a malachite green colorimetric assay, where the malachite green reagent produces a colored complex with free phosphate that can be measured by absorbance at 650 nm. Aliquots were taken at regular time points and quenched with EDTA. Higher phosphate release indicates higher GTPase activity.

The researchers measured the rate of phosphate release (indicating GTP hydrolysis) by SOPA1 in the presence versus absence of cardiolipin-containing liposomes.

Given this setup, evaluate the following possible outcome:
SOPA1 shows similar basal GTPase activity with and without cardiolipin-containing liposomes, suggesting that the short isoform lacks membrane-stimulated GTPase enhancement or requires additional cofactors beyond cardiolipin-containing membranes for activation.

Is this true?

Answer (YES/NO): NO